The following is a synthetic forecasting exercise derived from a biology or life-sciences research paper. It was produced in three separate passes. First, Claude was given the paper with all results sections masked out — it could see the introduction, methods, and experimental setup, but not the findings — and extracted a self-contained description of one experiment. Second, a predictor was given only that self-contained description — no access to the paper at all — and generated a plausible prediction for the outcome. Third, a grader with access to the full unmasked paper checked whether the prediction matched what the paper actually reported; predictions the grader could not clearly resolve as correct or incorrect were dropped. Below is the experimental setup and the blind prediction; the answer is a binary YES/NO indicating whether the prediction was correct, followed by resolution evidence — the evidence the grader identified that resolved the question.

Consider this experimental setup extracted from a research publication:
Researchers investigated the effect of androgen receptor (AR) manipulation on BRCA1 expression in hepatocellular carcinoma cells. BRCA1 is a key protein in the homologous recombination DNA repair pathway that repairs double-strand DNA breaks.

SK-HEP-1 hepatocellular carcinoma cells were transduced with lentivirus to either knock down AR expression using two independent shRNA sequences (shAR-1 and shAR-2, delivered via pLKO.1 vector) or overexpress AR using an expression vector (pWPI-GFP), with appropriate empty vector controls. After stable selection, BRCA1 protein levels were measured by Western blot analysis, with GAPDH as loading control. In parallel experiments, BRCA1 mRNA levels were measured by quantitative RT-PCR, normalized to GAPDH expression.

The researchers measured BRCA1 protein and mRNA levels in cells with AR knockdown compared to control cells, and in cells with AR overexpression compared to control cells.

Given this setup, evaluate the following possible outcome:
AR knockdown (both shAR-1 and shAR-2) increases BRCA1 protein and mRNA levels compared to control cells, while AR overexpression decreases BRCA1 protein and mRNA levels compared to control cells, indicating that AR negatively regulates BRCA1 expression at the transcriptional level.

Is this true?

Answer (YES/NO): NO